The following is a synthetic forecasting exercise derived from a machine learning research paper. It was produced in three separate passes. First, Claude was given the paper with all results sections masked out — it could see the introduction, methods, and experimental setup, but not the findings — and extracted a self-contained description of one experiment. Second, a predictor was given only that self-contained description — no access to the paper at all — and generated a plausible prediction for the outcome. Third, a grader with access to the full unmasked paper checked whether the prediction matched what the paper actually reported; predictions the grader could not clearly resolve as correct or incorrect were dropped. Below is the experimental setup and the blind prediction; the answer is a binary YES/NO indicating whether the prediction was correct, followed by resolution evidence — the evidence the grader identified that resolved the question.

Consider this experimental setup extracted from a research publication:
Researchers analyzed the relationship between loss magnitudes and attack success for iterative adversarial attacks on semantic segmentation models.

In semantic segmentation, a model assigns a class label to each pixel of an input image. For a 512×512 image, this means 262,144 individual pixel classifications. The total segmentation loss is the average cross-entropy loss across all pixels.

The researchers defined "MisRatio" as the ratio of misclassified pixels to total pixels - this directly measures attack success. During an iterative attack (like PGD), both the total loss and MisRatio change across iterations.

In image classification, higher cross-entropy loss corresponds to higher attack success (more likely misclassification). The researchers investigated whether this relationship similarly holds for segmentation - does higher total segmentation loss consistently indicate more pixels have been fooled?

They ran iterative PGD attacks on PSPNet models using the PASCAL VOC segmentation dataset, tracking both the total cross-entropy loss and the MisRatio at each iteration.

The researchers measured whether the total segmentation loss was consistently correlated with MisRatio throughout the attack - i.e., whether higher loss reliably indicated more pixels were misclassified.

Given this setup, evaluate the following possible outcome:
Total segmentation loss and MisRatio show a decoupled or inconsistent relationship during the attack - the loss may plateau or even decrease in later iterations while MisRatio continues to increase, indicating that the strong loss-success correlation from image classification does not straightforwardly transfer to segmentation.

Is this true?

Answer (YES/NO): YES